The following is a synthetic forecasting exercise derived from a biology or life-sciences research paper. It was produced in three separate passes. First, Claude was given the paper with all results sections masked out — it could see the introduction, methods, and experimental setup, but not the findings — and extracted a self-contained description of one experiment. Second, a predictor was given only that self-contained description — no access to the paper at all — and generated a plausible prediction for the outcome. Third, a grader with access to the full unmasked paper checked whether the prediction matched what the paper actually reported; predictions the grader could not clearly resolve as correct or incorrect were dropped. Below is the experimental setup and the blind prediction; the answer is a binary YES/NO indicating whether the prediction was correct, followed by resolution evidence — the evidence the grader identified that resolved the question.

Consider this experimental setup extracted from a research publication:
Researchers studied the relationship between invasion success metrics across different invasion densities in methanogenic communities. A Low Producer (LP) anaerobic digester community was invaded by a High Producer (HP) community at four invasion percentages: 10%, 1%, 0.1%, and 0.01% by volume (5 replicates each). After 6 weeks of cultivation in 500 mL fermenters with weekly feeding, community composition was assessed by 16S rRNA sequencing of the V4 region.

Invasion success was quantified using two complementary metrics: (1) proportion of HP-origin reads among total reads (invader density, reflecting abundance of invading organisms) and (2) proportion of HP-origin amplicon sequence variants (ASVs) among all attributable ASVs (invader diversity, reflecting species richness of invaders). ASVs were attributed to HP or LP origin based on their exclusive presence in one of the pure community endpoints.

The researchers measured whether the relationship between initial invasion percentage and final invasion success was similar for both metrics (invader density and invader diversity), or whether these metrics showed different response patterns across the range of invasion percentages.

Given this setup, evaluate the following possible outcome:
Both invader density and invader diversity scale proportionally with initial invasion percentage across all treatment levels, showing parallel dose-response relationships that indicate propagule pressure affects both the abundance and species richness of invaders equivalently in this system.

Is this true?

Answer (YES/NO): NO